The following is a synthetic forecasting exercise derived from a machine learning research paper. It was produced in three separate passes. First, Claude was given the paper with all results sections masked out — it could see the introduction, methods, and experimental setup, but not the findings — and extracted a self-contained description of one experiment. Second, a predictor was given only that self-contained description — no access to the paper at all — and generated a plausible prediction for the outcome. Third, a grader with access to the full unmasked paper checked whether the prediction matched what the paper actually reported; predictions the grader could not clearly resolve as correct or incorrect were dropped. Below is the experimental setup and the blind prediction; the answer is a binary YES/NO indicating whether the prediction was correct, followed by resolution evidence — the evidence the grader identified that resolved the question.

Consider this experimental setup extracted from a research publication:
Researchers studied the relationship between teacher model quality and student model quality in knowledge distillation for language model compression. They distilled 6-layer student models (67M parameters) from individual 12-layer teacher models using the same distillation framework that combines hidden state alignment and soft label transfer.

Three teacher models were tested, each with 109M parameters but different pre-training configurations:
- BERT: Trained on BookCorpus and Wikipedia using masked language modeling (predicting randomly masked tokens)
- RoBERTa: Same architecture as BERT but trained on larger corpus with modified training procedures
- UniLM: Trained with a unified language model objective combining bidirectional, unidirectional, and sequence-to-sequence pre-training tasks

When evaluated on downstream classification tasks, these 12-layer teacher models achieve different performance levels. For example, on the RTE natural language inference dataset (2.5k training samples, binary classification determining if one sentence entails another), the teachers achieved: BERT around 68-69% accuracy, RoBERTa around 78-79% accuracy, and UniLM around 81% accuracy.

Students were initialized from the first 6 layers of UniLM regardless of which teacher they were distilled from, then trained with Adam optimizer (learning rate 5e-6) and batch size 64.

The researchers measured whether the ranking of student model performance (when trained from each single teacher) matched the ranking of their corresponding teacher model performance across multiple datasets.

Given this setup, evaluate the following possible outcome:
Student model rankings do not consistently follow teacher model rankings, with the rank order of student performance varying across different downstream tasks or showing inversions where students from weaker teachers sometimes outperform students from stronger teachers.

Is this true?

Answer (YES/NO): NO